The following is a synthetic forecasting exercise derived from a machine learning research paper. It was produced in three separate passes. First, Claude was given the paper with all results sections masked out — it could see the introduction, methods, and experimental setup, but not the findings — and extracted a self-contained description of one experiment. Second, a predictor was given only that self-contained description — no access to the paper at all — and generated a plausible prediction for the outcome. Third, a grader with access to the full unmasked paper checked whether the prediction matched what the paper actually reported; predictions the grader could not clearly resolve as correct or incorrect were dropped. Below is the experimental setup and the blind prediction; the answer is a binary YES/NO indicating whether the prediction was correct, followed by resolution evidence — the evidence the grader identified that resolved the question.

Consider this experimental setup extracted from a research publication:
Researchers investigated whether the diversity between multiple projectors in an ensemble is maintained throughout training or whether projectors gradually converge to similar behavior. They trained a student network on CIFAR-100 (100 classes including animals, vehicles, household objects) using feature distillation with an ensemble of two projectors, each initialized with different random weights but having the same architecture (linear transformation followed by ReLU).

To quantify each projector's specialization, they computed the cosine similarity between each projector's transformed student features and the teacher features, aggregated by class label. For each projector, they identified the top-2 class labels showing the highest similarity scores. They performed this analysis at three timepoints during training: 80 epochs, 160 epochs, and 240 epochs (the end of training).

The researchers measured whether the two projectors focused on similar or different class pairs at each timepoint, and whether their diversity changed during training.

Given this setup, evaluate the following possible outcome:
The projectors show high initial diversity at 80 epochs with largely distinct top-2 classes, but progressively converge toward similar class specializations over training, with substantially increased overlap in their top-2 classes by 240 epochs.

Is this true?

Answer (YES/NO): NO